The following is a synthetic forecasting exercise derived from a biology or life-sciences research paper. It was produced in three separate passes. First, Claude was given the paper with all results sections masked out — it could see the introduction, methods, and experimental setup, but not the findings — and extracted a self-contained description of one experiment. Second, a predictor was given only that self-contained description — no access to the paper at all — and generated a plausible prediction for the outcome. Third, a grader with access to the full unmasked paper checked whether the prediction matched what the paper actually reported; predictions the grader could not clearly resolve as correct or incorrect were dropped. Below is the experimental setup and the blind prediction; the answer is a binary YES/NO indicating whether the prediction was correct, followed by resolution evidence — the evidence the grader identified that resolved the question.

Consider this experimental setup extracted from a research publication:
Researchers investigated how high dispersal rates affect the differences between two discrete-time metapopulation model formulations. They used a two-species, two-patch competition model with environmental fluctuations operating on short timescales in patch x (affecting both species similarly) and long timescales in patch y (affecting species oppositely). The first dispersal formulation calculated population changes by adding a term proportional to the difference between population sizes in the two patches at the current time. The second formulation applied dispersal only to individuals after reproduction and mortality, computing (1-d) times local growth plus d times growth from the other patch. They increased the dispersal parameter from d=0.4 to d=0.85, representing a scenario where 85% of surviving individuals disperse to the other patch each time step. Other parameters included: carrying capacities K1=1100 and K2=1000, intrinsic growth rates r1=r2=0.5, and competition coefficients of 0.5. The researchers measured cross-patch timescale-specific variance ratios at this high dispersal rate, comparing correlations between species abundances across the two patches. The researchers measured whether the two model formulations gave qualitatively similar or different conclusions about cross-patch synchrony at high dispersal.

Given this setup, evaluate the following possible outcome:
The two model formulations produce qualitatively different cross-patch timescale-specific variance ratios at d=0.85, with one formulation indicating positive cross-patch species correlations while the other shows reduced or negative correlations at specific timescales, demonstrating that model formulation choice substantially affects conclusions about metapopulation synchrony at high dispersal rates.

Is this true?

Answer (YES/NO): YES